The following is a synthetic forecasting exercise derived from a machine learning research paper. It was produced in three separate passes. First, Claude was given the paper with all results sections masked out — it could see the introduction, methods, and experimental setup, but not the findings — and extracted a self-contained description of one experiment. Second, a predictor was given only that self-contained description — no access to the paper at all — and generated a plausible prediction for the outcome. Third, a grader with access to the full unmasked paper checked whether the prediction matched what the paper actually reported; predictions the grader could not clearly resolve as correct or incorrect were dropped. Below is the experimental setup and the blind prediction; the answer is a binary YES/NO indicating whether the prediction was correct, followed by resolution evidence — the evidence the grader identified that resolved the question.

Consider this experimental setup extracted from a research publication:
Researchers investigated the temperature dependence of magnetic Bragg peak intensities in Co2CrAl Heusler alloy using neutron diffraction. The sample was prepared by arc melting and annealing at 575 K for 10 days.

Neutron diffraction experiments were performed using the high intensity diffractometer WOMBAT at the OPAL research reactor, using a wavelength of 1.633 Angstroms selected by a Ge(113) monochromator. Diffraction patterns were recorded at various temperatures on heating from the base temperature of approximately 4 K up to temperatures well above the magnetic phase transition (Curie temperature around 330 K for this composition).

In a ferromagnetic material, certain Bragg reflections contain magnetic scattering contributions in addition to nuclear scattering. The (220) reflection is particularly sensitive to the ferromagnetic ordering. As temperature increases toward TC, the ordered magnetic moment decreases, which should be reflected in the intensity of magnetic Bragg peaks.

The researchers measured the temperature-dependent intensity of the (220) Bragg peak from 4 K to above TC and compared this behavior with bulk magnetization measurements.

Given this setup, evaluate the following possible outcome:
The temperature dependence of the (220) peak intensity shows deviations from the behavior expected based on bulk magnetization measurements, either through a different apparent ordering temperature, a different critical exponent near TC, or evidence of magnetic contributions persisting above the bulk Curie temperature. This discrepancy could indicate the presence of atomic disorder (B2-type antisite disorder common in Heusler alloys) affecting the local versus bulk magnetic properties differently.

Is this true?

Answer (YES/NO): NO